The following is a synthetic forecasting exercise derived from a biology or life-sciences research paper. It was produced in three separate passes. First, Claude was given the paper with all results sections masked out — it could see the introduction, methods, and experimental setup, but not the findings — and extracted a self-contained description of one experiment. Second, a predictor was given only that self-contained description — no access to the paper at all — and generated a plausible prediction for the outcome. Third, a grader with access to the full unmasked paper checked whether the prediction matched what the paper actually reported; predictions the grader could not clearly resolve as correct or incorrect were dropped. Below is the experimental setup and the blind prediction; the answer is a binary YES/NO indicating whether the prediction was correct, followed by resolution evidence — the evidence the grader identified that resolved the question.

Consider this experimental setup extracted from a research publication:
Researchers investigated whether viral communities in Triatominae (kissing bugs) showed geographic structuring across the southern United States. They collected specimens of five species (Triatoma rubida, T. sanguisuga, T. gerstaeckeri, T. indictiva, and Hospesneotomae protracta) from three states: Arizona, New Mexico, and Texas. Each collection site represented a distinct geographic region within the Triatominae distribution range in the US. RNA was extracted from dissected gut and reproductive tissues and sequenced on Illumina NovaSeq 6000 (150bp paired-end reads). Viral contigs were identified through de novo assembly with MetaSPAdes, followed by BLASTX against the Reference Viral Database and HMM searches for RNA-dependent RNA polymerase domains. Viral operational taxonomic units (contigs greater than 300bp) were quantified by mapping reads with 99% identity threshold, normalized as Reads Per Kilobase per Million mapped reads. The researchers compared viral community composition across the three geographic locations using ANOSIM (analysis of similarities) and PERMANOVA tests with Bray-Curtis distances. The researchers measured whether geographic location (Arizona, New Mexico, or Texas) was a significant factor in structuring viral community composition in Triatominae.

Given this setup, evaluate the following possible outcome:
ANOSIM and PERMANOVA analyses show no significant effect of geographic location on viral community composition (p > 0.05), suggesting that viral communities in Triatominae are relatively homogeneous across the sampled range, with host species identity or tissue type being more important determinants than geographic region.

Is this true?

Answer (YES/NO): NO